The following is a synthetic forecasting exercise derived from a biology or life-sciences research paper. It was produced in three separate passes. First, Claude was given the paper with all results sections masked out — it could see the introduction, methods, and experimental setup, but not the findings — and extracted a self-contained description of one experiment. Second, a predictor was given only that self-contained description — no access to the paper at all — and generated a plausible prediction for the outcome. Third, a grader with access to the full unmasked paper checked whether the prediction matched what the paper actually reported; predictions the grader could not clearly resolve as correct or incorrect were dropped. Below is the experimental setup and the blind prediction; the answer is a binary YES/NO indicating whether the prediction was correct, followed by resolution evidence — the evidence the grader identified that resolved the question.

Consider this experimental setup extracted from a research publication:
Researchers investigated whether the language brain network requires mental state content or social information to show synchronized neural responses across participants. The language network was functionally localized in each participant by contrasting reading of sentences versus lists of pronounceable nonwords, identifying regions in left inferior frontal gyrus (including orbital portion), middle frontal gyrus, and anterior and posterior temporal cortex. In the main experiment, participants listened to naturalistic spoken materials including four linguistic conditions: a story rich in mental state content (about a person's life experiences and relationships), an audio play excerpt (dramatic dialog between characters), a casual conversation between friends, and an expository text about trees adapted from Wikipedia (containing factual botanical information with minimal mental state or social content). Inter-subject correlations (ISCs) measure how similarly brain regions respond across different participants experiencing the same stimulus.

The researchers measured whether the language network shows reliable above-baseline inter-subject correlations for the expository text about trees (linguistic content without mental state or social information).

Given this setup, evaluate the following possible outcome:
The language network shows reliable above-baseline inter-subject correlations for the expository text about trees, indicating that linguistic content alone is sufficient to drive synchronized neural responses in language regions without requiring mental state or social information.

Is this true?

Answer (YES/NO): YES